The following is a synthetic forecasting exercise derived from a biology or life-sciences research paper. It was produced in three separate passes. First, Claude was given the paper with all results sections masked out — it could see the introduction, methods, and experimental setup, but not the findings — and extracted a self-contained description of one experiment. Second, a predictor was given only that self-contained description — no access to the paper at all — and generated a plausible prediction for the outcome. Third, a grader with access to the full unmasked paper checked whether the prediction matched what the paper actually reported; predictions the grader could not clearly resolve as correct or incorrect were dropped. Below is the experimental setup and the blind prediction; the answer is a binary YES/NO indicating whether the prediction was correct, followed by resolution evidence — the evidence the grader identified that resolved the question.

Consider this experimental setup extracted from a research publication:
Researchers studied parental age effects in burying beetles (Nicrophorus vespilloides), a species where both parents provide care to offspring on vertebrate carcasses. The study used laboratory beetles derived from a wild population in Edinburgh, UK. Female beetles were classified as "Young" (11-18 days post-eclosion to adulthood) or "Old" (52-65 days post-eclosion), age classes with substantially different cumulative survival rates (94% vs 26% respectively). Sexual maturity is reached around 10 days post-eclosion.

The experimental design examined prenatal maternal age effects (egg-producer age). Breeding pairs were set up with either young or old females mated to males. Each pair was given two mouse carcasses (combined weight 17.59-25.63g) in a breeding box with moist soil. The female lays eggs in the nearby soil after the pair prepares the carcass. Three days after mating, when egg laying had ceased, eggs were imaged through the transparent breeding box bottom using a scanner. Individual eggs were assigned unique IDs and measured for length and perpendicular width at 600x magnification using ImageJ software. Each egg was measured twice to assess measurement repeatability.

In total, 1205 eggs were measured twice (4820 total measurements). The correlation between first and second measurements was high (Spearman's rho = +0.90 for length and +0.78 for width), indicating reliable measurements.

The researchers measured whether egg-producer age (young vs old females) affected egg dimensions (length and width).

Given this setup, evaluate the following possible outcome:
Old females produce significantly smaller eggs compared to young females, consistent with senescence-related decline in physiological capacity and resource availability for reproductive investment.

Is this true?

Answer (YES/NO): NO